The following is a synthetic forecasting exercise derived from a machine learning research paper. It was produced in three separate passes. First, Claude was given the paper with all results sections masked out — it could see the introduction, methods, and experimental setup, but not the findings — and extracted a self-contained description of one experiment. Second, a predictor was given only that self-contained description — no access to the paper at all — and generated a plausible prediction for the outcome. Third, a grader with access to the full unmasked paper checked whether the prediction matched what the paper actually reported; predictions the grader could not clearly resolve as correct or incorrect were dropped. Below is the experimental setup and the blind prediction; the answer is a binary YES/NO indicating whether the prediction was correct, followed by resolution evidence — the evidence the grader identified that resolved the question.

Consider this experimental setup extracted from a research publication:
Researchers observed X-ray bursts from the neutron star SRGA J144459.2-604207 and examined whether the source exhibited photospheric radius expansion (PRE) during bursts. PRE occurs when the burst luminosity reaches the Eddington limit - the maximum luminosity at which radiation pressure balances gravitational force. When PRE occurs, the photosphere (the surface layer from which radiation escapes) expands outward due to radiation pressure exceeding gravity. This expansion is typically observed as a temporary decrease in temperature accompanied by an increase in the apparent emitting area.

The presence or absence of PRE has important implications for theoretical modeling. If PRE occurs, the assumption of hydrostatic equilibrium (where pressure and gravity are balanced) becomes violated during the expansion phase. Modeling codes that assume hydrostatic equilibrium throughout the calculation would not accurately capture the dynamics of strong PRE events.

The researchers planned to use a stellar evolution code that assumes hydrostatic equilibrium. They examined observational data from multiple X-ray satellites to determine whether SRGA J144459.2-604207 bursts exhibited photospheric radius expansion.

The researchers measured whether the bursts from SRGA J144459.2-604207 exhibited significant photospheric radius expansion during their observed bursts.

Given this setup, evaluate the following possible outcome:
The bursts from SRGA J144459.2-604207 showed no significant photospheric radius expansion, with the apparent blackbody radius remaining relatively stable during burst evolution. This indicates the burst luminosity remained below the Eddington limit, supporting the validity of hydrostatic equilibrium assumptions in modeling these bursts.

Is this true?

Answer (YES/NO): YES